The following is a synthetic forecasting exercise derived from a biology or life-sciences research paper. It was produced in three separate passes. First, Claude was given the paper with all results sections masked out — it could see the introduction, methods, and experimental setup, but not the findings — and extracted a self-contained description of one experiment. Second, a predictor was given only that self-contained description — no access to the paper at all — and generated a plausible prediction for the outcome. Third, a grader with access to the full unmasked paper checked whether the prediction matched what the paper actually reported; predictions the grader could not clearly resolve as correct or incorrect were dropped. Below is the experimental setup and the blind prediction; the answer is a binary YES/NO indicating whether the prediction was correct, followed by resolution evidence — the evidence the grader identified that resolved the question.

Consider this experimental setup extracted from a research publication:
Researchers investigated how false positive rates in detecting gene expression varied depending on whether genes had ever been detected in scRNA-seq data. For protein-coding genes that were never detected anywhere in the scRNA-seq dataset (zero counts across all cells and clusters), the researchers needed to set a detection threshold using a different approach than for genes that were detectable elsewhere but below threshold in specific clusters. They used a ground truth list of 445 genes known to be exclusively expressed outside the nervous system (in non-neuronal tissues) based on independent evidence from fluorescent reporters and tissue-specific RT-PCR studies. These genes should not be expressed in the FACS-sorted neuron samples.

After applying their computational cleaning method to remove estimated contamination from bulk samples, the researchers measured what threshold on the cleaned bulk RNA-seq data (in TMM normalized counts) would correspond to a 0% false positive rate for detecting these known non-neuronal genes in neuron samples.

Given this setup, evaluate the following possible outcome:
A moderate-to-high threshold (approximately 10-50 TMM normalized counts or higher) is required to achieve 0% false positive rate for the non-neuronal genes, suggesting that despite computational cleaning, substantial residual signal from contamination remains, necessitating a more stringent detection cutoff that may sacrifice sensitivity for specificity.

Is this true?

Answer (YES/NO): NO